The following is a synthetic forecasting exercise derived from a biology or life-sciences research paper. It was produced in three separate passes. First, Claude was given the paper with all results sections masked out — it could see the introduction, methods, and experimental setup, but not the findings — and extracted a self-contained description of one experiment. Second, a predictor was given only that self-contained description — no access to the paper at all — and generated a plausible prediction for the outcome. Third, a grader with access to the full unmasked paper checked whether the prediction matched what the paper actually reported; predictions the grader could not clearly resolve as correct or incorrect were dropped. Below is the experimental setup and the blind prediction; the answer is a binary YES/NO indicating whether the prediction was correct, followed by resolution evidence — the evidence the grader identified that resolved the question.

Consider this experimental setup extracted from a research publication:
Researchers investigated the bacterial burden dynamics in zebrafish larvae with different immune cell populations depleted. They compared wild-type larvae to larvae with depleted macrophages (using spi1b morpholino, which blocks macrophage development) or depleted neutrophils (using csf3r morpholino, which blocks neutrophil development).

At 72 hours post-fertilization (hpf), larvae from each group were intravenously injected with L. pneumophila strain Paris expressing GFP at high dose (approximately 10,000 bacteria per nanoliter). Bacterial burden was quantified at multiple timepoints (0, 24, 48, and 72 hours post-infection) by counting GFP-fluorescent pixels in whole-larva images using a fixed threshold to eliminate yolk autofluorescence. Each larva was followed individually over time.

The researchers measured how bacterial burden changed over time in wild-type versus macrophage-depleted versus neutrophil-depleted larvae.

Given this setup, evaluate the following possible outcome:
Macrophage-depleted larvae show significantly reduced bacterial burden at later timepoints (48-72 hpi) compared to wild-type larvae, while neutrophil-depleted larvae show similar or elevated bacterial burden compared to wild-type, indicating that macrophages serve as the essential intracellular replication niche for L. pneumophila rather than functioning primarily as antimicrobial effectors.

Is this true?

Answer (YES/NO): NO